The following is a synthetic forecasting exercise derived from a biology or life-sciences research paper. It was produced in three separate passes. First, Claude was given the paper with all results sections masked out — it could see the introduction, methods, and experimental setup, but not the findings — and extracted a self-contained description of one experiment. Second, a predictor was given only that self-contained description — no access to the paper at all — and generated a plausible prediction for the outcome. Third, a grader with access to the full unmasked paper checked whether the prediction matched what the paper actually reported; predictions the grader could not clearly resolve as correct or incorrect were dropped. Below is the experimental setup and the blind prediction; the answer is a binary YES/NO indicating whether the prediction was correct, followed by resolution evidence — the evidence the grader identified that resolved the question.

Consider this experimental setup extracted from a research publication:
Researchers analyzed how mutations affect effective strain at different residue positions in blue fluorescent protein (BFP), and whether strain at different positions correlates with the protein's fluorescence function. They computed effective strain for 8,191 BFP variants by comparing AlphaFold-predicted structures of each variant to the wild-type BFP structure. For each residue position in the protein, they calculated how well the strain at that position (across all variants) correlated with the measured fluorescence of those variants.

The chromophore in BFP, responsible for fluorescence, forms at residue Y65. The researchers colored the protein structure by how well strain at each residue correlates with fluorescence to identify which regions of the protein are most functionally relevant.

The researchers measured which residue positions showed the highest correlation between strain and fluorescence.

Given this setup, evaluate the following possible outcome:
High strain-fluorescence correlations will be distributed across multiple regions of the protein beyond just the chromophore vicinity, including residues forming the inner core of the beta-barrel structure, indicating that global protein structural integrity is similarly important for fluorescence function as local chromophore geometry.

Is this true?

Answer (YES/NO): NO